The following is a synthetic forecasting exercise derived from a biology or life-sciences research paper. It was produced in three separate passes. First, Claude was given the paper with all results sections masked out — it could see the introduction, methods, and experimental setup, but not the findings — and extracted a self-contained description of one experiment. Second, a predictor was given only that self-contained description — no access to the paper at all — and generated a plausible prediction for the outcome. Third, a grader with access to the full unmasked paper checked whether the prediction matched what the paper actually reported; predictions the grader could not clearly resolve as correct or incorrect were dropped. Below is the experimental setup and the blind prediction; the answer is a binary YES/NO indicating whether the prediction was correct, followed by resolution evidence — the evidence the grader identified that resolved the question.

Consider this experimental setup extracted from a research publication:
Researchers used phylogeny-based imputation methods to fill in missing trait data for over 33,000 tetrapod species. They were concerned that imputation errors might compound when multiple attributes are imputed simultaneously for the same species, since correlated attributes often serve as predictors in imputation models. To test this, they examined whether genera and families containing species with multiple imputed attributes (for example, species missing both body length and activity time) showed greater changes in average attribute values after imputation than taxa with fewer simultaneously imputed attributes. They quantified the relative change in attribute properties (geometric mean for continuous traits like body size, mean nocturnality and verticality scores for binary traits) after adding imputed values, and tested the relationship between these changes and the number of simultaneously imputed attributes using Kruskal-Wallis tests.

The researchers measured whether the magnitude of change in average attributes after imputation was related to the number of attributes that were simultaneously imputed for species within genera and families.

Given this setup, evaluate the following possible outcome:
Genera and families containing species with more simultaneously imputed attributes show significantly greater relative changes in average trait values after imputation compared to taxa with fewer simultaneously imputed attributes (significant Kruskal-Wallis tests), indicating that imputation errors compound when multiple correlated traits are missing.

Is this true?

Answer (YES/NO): NO